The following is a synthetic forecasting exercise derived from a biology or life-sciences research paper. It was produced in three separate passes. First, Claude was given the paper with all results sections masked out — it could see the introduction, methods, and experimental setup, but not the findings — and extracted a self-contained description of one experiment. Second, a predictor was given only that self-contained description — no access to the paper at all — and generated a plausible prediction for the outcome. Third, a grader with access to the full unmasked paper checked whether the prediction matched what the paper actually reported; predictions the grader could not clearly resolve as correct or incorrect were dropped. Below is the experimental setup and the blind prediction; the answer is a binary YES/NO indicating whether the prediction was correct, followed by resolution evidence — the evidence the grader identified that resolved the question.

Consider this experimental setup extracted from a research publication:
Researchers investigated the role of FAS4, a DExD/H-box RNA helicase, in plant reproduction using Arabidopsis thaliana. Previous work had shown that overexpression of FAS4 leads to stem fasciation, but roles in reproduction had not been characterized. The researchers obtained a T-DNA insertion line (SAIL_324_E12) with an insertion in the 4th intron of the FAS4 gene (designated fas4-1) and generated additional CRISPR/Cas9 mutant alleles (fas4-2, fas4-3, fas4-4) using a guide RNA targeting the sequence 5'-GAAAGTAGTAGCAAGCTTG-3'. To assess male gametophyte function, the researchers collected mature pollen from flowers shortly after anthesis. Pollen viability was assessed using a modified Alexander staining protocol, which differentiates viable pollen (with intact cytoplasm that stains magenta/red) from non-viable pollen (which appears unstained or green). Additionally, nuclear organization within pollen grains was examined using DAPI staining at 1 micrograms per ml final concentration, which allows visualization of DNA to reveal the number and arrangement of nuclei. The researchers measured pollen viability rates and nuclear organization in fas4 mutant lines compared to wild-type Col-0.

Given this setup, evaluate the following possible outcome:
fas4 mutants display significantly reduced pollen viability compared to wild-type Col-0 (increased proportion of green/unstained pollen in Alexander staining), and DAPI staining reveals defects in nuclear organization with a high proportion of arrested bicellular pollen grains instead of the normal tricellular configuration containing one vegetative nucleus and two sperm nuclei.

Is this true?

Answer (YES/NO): NO